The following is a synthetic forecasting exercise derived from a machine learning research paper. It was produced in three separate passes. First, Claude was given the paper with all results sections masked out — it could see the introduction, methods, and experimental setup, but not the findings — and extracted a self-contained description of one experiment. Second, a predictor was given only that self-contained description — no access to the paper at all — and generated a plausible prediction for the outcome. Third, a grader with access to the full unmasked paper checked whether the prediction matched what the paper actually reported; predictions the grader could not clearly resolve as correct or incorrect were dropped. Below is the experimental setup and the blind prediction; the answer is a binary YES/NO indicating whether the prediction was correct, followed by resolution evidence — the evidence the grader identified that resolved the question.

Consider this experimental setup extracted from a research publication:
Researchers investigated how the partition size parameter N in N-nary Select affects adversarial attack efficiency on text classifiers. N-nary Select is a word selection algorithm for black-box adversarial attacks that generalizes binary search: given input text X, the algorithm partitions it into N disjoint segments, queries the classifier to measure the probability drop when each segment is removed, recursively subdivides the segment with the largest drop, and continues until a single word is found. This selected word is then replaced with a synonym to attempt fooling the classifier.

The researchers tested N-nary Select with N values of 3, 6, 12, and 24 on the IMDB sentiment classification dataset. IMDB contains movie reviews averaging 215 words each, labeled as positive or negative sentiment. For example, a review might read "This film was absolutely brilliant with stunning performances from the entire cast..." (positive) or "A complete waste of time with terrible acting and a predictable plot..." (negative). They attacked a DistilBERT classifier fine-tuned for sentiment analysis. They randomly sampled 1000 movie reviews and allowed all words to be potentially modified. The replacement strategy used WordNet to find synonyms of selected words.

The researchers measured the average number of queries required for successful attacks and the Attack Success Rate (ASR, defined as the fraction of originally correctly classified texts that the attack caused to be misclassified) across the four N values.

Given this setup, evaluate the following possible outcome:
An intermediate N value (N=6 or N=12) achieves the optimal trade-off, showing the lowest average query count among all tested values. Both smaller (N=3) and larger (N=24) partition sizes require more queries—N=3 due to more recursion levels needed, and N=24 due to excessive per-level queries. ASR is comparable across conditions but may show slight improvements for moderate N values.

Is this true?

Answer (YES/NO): NO